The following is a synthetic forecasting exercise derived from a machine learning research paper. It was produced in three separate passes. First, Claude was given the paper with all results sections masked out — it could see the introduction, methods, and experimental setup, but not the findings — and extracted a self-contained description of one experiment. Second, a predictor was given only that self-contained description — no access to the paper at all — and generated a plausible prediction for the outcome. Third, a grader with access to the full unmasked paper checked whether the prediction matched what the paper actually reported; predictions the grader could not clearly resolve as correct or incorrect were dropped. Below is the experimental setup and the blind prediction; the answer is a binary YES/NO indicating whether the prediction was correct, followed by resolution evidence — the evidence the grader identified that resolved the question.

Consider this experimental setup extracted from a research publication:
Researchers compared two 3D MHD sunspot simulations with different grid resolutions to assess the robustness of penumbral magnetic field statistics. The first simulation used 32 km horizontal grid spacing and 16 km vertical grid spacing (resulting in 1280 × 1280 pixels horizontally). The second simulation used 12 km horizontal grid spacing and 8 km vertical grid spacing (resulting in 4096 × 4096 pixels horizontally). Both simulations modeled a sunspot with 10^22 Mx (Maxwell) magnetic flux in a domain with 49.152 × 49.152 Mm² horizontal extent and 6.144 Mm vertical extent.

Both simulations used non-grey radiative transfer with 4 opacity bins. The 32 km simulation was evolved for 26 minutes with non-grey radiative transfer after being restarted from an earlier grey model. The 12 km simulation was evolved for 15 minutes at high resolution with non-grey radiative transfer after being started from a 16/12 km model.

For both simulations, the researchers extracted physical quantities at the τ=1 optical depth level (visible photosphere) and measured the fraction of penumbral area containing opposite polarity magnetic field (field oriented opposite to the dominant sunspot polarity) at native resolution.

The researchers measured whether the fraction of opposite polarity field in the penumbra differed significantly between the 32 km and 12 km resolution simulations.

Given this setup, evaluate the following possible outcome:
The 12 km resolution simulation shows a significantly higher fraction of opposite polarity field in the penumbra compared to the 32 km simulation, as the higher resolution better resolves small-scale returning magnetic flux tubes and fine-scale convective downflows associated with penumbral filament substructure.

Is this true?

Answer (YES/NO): NO